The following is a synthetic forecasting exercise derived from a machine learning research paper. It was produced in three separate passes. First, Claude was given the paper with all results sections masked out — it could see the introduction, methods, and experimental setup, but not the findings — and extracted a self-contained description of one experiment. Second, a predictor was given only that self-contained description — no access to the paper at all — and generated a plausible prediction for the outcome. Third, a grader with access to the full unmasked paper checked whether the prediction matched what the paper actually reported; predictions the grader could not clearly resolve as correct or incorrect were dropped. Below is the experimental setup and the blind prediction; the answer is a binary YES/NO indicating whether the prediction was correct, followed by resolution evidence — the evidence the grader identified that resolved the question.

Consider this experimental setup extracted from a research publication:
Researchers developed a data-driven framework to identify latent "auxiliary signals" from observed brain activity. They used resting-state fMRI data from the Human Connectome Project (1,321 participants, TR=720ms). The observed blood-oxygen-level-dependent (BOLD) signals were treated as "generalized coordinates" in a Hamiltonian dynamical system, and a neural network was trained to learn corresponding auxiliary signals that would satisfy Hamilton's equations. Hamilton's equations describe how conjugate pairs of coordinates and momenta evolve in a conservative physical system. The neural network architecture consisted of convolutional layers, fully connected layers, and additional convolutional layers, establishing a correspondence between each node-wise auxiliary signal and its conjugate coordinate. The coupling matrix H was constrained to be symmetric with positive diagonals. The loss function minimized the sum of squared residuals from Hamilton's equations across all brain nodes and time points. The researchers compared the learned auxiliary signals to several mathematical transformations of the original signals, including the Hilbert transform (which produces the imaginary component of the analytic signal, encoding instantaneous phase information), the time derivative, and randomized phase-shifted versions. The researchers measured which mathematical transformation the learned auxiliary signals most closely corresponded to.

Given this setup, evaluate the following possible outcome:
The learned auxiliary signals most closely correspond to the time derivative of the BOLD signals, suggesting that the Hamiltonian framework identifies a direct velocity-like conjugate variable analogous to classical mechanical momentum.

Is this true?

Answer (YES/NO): NO